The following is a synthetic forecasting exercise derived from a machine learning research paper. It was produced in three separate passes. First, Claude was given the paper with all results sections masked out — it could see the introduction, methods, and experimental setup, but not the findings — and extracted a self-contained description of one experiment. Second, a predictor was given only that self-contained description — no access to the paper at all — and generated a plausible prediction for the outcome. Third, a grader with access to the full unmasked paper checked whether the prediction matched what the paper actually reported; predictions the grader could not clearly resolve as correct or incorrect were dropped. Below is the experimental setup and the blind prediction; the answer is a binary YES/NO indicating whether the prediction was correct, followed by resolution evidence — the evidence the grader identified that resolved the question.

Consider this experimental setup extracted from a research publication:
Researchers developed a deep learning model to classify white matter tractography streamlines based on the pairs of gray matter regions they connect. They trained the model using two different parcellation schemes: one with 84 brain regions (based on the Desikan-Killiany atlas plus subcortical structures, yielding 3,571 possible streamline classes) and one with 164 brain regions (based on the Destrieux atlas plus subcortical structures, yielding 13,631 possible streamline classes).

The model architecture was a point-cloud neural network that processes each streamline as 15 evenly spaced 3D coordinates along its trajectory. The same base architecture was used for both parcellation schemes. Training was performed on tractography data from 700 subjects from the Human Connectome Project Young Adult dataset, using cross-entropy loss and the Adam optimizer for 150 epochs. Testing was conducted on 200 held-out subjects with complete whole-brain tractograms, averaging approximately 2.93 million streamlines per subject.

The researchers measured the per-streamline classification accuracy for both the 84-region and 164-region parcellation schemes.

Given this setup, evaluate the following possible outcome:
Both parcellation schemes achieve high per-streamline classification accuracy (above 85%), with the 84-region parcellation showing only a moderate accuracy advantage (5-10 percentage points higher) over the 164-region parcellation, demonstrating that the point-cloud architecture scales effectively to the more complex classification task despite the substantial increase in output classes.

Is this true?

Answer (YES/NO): NO